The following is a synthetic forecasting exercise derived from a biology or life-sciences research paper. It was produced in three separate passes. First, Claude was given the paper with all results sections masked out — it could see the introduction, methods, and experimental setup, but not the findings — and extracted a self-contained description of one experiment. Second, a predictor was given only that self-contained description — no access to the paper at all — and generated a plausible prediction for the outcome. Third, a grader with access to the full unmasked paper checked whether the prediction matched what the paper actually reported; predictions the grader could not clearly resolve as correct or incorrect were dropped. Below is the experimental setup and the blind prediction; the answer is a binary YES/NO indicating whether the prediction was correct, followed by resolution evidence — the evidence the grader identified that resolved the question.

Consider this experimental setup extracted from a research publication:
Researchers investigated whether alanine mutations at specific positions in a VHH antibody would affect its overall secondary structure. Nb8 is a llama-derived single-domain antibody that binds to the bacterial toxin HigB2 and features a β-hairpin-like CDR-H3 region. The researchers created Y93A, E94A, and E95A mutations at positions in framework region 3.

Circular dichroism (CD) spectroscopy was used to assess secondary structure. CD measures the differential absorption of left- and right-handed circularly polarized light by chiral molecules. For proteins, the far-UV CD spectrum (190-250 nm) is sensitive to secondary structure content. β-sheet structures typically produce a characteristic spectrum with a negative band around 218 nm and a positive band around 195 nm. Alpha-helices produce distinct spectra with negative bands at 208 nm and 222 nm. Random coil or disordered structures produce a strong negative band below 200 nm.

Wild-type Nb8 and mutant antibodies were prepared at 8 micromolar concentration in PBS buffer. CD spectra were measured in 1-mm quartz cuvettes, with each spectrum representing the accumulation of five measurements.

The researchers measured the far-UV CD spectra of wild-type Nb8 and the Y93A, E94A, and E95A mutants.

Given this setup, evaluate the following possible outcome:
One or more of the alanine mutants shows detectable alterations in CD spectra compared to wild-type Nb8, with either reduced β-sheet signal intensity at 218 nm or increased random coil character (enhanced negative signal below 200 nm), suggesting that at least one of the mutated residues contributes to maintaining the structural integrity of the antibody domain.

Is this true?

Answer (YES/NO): YES